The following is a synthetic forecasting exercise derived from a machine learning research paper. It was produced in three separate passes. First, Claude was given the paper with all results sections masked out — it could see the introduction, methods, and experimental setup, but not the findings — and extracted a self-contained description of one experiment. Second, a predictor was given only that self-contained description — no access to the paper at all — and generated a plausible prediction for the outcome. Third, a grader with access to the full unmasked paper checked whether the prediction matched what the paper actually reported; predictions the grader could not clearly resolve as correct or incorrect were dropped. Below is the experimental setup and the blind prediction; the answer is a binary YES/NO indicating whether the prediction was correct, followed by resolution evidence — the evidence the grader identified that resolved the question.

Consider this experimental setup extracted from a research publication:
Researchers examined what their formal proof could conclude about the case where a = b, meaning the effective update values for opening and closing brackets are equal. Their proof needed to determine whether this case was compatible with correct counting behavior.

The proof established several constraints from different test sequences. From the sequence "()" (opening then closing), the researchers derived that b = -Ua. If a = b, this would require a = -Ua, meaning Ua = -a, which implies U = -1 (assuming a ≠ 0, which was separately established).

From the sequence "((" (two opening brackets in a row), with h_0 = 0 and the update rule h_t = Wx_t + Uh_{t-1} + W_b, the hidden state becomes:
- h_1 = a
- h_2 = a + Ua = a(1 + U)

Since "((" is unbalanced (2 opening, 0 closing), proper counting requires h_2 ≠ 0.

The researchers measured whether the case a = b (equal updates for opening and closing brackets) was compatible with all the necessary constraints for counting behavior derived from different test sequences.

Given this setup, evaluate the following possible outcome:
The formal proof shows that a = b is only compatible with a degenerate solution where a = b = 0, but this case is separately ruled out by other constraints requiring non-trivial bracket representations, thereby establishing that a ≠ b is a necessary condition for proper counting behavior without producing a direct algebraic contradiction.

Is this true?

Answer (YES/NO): NO